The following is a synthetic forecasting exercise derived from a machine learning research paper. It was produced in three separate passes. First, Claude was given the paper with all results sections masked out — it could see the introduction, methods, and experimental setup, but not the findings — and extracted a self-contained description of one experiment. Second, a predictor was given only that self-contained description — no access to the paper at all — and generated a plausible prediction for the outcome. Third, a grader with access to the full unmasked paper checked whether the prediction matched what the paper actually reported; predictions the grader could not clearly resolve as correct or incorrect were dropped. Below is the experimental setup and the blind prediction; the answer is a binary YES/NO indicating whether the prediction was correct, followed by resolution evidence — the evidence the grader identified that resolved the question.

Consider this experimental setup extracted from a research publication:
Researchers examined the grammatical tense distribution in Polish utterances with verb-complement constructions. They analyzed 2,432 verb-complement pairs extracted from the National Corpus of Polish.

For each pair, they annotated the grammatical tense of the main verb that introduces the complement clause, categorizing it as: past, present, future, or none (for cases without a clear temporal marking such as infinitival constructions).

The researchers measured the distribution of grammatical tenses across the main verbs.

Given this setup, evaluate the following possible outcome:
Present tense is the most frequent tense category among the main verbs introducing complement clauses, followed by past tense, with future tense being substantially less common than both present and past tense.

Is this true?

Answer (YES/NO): YES